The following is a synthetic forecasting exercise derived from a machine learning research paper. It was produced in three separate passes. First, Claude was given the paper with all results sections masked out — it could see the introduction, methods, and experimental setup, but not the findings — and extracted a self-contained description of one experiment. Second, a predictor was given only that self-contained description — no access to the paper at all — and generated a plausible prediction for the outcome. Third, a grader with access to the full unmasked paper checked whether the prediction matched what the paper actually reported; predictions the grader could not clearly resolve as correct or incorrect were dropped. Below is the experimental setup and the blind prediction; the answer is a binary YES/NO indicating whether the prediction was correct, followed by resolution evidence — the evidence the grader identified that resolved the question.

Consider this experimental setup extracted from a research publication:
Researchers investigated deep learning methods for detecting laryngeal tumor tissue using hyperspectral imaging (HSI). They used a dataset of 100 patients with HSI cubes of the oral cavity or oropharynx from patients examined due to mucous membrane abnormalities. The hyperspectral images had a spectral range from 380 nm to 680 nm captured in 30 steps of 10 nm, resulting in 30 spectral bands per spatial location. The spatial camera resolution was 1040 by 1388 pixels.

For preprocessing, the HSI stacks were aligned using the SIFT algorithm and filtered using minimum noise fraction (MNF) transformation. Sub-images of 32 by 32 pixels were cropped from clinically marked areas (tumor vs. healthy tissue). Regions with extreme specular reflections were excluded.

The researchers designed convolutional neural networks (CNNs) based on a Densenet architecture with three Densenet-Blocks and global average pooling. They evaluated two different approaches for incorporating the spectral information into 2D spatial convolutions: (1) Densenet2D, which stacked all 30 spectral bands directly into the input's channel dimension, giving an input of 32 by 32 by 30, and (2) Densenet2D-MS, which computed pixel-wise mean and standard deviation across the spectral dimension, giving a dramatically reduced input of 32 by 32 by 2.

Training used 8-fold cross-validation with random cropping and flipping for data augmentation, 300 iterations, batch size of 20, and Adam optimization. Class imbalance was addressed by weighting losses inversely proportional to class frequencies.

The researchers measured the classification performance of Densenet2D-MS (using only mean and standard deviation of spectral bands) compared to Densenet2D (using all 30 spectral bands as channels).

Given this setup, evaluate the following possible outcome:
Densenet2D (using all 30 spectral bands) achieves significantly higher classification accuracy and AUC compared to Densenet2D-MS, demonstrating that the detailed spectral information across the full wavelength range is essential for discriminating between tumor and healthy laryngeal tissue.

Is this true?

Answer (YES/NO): NO